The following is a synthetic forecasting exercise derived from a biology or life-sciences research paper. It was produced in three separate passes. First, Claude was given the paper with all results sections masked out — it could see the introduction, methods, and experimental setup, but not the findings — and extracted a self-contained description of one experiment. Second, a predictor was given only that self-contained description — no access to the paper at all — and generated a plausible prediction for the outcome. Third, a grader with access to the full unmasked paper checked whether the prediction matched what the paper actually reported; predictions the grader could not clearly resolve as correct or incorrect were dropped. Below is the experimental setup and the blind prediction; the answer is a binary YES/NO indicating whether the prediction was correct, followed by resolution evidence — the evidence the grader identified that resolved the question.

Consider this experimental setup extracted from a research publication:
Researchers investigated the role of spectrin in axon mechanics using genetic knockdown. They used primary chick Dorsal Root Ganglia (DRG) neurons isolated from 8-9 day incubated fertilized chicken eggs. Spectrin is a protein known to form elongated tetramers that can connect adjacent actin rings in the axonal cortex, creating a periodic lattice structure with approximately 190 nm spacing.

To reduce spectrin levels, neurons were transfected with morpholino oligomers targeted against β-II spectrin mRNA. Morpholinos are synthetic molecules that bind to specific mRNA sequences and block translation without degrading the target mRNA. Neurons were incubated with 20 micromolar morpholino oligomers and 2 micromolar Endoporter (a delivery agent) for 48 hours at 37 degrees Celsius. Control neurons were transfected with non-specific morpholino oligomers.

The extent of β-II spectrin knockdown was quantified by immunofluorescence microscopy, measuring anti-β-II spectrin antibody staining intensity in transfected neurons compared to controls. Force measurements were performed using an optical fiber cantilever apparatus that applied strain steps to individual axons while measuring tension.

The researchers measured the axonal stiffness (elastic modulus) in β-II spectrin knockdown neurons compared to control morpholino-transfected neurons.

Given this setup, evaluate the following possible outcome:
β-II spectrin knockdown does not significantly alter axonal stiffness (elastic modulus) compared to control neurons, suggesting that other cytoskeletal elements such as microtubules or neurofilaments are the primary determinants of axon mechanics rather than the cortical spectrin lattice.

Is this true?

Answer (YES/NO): NO